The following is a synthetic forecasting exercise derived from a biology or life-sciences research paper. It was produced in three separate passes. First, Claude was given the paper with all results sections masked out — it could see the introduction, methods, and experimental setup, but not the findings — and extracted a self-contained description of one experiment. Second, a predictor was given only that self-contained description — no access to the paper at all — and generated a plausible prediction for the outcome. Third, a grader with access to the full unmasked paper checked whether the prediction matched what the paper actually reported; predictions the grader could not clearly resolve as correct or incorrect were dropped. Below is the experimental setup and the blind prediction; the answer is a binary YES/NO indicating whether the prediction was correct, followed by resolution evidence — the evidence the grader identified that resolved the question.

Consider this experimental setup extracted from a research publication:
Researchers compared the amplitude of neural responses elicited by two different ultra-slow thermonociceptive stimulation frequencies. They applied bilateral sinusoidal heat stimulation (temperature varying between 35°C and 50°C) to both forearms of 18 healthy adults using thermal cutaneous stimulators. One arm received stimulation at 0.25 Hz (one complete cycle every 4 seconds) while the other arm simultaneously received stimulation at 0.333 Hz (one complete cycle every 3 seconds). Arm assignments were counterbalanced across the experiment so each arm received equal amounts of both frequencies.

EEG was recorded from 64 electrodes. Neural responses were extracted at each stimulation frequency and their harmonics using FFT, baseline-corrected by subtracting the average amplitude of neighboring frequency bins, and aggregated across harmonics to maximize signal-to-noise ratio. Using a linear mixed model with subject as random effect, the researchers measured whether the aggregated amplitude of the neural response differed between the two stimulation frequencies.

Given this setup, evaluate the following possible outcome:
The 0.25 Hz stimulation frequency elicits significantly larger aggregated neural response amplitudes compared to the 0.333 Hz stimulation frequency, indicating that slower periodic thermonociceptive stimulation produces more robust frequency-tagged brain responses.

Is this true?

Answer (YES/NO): NO